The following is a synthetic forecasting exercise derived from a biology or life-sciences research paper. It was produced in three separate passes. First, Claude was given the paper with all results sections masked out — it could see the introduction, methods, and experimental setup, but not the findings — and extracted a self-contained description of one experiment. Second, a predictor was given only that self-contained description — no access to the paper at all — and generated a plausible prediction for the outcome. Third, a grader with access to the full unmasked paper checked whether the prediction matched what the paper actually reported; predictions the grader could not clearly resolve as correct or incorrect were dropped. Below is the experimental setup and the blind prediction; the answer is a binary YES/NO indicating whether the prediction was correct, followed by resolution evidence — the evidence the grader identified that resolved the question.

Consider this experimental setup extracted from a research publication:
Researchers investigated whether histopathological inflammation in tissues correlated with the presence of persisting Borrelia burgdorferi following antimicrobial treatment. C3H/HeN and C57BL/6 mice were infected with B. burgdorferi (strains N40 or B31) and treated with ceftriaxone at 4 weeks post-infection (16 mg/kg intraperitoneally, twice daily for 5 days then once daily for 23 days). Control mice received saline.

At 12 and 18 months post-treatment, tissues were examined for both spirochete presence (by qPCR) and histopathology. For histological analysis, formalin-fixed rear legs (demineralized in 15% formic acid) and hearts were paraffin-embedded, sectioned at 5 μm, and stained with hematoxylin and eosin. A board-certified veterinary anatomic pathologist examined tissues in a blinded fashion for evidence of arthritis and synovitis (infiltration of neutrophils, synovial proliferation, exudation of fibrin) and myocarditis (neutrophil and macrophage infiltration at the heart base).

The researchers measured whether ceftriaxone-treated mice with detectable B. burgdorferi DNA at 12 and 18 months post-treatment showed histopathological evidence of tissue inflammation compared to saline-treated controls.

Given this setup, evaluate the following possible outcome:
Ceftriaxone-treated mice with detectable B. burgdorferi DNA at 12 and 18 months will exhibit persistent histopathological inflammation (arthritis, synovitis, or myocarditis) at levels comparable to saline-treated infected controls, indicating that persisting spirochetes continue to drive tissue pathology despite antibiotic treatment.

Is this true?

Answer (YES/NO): NO